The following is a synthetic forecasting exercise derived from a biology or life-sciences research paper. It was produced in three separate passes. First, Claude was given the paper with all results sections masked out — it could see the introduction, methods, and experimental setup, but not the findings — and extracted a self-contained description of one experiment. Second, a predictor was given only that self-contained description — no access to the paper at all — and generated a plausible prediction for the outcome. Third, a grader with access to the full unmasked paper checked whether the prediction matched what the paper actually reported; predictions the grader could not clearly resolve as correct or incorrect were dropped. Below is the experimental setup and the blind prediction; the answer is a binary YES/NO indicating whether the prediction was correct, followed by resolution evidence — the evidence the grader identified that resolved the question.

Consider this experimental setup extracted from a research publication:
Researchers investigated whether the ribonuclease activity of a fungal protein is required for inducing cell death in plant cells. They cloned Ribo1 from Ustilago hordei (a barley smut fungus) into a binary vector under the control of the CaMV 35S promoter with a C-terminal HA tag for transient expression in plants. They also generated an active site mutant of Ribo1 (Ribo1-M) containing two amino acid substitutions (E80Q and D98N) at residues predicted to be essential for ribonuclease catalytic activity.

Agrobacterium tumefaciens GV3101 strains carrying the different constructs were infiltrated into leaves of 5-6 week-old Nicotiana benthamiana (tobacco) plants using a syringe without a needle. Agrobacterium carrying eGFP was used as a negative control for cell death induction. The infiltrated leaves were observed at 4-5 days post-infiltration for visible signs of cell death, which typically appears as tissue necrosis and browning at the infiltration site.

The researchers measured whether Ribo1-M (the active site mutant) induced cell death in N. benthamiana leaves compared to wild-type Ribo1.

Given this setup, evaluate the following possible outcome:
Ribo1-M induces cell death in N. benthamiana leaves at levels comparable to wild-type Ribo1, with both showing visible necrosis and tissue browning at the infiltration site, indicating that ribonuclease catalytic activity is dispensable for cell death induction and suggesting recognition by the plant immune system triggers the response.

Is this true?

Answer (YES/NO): NO